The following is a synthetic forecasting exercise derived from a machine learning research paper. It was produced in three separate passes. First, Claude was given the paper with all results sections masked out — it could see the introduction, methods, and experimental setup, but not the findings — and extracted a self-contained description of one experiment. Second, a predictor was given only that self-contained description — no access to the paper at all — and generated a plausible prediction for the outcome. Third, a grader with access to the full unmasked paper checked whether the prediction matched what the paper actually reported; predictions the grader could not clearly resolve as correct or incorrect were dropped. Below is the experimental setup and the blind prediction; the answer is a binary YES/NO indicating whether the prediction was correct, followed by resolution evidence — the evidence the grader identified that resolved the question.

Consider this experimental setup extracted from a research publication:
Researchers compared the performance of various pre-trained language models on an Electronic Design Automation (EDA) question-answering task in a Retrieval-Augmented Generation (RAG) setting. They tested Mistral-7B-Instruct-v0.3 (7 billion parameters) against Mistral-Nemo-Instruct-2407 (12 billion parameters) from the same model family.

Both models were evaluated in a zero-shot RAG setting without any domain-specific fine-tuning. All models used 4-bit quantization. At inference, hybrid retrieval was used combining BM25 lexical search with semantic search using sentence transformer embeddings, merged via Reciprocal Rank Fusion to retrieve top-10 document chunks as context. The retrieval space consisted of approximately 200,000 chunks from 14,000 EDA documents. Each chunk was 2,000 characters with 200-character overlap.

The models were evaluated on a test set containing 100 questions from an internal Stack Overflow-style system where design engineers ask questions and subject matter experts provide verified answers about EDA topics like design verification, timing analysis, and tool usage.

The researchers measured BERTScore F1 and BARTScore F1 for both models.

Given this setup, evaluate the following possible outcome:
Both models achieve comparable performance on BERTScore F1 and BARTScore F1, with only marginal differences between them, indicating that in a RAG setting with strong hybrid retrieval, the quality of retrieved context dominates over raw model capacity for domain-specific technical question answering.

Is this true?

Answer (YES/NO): NO